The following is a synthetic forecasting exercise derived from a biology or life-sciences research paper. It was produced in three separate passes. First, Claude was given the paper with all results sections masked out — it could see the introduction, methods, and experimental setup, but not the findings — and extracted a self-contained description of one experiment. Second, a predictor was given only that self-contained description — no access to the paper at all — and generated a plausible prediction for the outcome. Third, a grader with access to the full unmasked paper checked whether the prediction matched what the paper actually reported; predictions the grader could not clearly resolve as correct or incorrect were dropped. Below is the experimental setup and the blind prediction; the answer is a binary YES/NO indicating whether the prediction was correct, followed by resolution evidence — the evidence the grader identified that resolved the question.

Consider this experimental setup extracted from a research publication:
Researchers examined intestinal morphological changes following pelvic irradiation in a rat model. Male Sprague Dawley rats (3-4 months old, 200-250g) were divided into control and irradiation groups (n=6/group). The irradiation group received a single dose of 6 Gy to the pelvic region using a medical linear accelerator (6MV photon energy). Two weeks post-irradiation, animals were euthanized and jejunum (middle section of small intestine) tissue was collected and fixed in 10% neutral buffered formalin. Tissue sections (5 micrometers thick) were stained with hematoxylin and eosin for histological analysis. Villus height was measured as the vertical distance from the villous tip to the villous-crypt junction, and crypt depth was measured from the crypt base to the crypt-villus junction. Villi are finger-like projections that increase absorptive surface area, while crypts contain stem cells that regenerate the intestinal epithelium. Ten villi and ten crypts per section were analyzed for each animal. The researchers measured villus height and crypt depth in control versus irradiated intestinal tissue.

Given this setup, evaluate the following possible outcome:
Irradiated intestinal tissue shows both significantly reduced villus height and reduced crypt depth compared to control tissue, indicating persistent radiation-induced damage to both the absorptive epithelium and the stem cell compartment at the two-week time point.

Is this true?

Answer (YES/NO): NO